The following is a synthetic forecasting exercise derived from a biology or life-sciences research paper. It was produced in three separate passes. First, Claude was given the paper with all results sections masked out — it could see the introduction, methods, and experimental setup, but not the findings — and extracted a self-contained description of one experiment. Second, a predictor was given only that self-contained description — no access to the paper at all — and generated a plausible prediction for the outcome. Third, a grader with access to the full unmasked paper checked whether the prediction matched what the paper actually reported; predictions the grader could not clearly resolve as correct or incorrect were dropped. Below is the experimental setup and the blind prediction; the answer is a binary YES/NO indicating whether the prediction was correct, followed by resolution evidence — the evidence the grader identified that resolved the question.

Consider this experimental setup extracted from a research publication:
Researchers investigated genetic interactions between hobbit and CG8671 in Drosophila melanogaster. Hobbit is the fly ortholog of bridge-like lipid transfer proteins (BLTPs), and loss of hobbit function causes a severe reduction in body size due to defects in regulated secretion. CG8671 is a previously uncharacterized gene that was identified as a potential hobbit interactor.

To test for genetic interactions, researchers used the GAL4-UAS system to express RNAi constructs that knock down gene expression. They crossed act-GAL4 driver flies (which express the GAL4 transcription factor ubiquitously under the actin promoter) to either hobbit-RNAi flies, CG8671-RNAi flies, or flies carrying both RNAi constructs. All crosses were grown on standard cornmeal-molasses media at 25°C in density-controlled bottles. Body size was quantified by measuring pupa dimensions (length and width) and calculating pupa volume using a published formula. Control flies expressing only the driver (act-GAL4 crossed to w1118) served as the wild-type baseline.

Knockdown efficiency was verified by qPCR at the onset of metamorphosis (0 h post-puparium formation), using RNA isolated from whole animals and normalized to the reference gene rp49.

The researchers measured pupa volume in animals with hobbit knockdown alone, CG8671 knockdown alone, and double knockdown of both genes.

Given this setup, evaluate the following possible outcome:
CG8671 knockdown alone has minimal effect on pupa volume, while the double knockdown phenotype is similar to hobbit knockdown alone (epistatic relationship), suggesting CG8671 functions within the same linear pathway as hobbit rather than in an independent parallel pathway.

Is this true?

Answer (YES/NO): NO